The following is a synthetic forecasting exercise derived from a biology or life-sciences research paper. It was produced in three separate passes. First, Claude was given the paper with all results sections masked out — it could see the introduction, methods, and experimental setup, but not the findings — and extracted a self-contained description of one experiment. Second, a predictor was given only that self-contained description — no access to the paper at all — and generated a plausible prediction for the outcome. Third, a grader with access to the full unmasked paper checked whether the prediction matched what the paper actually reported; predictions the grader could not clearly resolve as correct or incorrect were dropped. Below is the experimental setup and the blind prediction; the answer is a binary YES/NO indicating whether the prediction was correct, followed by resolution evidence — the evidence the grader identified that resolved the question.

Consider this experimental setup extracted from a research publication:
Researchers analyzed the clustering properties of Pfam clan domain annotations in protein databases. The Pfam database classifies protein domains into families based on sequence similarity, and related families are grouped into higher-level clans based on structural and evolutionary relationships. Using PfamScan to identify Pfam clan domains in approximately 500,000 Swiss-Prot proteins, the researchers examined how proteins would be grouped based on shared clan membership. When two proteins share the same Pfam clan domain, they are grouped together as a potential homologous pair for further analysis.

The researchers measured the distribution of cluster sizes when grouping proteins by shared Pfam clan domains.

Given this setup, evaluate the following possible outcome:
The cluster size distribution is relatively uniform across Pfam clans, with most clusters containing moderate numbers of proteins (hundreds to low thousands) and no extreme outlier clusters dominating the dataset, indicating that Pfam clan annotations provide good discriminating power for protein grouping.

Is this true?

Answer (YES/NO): NO